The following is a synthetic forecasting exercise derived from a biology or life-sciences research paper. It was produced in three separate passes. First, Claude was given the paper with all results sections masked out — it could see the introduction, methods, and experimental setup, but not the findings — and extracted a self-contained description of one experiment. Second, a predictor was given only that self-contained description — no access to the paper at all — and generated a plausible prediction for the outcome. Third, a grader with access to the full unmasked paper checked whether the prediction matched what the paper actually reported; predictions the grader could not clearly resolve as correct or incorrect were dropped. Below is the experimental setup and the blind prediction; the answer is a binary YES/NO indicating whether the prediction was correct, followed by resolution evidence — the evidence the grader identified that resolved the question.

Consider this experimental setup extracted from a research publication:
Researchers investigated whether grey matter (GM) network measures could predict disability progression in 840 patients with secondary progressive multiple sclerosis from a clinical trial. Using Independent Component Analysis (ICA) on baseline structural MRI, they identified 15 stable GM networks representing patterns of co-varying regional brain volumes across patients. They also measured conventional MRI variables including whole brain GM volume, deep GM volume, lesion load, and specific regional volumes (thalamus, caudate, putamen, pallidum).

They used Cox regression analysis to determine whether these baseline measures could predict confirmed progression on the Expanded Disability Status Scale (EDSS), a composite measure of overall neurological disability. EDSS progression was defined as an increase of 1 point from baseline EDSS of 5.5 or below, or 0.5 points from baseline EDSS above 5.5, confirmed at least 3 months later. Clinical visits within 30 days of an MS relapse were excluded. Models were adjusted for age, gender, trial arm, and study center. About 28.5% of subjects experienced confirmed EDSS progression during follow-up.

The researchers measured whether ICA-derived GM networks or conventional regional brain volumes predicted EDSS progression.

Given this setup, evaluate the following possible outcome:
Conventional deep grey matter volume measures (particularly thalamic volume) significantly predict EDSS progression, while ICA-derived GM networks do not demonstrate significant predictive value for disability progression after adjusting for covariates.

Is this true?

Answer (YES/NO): NO